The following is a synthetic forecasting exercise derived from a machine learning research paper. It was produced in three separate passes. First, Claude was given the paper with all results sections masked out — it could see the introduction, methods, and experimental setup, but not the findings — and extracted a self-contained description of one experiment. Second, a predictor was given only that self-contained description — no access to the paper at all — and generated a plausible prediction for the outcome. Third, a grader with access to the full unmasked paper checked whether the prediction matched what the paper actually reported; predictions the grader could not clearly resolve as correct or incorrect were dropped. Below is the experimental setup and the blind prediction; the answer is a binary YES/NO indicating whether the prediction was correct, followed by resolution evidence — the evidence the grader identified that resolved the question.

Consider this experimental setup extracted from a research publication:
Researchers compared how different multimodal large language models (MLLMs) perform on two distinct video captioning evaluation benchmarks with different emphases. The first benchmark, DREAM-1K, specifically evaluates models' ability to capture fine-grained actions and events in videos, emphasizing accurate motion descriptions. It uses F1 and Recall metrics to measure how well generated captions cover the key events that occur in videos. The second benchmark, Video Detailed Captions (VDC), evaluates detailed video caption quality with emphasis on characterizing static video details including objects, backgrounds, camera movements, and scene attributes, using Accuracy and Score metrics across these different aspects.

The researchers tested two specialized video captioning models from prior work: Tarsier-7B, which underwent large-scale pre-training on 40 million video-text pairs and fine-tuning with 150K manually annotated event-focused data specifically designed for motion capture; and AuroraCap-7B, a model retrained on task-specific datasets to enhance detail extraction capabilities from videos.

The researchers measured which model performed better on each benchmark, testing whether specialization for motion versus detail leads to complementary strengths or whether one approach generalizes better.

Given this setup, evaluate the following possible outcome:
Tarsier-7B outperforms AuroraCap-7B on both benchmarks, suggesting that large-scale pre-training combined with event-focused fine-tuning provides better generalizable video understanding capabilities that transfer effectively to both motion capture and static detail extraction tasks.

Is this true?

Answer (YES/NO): YES